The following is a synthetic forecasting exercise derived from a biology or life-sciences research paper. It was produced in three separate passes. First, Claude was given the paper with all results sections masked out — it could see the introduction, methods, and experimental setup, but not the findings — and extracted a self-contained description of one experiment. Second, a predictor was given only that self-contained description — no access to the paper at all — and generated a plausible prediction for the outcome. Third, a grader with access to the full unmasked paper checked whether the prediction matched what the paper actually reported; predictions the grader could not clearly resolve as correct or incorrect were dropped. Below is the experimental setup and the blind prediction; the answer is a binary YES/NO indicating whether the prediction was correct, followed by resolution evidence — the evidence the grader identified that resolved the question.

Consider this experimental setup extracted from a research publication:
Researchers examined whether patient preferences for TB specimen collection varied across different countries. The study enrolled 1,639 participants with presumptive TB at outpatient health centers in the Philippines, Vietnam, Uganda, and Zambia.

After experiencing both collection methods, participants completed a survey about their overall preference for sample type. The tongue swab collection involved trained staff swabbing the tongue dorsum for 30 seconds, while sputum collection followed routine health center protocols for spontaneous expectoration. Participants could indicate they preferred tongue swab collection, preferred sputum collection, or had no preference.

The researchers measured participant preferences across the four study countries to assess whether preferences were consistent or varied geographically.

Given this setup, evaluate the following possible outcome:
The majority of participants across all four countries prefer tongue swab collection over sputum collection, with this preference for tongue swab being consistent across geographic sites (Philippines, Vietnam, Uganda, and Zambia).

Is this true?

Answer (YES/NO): NO